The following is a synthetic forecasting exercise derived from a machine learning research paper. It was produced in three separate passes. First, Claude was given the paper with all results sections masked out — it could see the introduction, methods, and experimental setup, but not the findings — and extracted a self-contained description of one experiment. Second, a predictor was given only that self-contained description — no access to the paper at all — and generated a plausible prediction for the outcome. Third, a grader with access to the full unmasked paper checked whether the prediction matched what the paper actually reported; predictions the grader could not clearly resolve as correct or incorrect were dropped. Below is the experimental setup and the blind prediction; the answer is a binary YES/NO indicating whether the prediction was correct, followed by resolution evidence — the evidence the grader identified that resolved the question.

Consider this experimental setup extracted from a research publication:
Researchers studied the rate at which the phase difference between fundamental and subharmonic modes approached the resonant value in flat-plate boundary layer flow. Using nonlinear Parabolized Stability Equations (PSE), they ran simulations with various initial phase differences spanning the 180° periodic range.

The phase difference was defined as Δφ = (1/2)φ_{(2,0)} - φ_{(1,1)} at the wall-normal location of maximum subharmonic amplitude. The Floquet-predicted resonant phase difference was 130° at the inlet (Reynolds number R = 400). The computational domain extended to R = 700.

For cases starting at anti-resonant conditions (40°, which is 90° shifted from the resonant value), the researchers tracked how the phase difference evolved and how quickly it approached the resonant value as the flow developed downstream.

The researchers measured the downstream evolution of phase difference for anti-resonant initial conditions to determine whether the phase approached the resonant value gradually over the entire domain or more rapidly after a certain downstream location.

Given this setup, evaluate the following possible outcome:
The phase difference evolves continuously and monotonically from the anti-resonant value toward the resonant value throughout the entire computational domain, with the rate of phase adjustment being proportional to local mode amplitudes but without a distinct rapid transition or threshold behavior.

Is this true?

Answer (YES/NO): NO